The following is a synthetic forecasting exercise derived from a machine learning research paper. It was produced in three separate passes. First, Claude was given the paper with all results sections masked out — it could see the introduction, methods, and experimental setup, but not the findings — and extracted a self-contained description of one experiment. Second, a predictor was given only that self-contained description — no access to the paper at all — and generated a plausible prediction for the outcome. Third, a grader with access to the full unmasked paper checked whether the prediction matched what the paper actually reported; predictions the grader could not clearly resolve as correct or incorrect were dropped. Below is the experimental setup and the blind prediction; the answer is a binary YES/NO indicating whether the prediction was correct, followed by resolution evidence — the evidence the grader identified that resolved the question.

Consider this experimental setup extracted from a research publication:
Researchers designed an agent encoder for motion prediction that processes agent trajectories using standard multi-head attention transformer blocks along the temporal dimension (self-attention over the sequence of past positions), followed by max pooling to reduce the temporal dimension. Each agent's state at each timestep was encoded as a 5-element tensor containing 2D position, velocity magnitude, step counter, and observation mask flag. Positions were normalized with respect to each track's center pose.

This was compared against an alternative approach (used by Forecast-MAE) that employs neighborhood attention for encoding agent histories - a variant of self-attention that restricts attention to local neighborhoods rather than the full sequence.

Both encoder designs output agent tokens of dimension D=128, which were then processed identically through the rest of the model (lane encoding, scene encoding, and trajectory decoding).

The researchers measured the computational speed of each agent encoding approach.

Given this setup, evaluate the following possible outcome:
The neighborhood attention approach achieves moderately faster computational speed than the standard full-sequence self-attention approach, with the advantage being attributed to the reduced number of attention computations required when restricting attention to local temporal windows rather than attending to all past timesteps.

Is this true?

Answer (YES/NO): NO